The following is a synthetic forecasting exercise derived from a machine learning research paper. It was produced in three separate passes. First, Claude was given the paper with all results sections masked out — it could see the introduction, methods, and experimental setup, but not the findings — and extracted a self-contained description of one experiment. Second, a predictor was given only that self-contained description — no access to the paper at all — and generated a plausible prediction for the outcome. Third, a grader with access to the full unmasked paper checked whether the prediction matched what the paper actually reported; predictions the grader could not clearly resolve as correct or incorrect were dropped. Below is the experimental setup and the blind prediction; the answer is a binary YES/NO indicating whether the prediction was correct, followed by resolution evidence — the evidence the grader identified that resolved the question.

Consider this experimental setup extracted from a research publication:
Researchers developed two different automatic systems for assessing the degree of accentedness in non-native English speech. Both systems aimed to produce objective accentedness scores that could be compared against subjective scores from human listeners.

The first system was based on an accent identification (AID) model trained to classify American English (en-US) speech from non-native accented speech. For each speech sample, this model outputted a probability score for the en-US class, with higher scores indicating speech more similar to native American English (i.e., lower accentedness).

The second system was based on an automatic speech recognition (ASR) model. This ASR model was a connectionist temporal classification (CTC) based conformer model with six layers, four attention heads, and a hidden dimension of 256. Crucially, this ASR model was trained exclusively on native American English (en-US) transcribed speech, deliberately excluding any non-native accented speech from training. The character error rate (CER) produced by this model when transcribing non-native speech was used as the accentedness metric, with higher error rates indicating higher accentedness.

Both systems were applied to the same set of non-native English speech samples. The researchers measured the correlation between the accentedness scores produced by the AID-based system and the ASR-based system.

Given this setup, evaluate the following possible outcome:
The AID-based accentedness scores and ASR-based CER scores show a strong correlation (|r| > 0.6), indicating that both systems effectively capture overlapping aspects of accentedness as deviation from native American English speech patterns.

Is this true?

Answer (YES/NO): NO